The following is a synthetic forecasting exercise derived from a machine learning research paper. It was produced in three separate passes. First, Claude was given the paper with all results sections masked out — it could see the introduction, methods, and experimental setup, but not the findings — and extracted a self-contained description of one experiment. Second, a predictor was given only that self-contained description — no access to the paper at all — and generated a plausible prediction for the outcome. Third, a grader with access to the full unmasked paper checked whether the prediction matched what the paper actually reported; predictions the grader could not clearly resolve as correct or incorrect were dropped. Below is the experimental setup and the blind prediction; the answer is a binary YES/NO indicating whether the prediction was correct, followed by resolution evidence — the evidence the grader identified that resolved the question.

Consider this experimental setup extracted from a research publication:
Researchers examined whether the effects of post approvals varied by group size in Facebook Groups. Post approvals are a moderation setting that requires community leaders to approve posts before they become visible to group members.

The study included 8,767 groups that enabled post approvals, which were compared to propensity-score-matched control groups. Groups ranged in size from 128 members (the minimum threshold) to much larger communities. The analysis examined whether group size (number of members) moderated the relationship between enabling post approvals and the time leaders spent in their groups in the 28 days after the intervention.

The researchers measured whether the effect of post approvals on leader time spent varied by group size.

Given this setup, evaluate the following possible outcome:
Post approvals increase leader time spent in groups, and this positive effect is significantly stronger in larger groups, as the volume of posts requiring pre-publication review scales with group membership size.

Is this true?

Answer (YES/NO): NO